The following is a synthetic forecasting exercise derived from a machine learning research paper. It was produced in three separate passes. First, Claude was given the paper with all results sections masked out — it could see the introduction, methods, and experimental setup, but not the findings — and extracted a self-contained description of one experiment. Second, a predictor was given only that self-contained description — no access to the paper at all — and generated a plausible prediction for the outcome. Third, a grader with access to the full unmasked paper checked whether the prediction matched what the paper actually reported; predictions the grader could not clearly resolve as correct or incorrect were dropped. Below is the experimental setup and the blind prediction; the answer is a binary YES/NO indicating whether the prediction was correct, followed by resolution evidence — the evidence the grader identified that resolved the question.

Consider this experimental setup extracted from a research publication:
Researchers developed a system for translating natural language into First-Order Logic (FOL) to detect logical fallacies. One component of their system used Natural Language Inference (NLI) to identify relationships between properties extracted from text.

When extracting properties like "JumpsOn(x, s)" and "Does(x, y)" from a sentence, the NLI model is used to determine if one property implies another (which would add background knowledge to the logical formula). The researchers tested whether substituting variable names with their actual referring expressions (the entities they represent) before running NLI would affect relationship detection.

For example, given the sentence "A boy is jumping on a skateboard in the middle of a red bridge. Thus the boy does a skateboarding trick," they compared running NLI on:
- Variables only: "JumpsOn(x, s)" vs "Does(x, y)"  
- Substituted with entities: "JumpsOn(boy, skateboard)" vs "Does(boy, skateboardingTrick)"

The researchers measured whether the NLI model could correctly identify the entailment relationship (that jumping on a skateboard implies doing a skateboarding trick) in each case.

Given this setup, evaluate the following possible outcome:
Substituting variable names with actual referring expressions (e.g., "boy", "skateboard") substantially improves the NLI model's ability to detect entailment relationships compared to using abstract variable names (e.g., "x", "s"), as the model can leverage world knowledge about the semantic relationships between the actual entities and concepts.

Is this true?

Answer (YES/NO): YES